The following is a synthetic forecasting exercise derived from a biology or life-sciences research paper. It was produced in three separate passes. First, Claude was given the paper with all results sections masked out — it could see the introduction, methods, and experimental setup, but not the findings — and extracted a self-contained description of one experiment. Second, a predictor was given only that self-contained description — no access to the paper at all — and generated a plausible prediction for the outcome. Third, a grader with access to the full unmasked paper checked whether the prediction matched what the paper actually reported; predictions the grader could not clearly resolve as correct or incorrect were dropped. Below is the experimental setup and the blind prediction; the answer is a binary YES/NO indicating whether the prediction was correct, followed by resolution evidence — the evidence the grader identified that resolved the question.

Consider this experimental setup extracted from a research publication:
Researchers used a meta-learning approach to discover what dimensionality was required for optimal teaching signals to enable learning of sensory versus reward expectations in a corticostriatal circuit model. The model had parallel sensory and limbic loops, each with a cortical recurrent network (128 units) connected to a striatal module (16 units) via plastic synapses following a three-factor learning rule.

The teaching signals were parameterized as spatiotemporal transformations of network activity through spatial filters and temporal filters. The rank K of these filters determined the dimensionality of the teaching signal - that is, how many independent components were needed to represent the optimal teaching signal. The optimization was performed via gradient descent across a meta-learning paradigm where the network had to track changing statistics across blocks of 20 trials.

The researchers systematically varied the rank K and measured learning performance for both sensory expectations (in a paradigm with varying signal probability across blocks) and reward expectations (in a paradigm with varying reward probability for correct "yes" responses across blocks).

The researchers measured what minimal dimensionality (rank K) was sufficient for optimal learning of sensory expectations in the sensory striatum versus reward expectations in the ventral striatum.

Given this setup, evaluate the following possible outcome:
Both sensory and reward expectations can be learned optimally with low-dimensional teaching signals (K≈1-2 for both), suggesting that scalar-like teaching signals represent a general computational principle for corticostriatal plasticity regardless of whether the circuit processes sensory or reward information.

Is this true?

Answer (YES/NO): YES